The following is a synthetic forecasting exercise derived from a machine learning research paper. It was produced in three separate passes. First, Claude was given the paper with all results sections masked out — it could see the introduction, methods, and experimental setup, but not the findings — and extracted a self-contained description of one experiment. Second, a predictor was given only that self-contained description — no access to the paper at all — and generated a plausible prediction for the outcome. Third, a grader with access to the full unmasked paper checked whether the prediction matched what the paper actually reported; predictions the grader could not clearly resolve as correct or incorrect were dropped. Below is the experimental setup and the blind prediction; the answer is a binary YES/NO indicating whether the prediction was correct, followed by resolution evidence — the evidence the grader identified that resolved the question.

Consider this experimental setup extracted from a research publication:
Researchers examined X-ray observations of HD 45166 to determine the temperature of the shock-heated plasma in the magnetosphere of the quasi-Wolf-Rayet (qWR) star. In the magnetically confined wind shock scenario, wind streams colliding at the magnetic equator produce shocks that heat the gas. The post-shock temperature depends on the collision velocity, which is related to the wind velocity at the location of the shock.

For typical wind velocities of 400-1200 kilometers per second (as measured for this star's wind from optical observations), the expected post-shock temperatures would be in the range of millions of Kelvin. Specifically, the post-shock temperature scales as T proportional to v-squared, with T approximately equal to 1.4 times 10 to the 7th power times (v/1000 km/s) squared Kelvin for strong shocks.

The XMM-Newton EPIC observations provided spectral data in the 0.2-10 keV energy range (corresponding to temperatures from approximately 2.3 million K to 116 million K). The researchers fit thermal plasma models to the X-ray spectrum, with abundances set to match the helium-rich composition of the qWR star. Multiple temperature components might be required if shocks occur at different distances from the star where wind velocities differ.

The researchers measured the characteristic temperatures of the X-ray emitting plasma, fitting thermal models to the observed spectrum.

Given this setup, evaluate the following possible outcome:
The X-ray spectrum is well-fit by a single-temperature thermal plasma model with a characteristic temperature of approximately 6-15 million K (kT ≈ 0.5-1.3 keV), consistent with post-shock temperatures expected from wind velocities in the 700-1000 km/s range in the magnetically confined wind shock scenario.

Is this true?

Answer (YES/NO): NO